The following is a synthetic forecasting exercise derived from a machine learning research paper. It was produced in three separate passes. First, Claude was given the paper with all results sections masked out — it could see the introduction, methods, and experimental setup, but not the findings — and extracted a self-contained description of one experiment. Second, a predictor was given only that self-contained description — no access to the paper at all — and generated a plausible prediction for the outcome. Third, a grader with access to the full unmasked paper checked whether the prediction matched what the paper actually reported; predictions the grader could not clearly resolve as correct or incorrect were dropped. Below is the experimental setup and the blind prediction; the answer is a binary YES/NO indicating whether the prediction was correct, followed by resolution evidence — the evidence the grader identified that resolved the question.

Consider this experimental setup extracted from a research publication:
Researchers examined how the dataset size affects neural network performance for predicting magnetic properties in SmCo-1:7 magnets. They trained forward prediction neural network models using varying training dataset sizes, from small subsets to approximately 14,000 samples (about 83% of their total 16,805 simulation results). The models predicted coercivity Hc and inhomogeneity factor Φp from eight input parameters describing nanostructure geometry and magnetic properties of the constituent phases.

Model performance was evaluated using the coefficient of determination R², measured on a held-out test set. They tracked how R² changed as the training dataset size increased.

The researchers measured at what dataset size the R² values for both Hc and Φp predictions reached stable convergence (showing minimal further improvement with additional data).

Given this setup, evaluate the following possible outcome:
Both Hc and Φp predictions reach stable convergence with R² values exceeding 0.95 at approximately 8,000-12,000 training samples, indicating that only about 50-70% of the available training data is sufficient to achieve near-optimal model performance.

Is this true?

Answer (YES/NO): NO